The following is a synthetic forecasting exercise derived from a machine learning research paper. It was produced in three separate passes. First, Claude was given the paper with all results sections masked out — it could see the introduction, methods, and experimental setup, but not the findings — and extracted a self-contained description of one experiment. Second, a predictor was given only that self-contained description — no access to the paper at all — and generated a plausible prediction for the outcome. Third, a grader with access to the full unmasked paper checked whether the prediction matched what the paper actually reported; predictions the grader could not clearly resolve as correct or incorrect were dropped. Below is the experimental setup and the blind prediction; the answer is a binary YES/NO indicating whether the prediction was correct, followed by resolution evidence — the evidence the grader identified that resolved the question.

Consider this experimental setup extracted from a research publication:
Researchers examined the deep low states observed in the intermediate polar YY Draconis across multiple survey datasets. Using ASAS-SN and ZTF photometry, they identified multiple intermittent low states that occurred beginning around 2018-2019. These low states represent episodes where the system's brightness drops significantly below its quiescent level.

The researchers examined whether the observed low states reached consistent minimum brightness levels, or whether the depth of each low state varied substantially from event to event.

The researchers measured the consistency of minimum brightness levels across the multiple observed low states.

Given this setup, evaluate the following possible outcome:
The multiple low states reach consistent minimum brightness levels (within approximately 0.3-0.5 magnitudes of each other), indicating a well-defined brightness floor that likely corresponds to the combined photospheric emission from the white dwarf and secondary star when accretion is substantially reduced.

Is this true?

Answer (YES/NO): YES